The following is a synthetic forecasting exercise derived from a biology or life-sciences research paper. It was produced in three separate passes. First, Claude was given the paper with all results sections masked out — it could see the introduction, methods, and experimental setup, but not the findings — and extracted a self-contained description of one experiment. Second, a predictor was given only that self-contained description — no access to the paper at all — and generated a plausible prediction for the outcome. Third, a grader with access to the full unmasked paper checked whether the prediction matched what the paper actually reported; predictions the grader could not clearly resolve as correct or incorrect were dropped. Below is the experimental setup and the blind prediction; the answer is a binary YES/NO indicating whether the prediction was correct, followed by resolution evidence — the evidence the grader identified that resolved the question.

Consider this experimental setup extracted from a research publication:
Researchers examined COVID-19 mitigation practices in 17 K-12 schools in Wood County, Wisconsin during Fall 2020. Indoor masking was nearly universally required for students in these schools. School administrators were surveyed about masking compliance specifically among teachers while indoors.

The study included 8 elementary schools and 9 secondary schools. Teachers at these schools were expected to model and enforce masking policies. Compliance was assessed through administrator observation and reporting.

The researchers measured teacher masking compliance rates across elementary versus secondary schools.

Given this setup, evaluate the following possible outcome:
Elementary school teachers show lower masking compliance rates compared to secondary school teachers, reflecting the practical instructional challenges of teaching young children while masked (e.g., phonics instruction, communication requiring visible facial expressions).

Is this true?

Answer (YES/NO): NO